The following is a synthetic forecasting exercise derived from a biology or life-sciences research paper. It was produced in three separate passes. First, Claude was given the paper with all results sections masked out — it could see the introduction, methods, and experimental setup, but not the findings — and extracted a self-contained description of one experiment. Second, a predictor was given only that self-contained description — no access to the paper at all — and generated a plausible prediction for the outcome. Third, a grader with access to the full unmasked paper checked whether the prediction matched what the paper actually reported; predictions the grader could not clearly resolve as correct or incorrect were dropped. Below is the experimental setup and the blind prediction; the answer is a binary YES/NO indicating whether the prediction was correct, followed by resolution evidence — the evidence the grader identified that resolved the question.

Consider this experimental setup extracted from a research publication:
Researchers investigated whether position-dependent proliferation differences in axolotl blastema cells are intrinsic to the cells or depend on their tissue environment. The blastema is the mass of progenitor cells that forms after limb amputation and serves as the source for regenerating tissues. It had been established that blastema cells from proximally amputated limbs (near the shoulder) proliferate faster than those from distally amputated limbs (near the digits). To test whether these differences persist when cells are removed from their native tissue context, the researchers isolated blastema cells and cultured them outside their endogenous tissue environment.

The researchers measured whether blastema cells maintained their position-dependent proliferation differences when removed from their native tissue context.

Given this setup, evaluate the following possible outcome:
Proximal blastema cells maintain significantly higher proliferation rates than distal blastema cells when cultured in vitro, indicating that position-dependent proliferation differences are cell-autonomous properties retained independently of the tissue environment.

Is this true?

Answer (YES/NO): NO